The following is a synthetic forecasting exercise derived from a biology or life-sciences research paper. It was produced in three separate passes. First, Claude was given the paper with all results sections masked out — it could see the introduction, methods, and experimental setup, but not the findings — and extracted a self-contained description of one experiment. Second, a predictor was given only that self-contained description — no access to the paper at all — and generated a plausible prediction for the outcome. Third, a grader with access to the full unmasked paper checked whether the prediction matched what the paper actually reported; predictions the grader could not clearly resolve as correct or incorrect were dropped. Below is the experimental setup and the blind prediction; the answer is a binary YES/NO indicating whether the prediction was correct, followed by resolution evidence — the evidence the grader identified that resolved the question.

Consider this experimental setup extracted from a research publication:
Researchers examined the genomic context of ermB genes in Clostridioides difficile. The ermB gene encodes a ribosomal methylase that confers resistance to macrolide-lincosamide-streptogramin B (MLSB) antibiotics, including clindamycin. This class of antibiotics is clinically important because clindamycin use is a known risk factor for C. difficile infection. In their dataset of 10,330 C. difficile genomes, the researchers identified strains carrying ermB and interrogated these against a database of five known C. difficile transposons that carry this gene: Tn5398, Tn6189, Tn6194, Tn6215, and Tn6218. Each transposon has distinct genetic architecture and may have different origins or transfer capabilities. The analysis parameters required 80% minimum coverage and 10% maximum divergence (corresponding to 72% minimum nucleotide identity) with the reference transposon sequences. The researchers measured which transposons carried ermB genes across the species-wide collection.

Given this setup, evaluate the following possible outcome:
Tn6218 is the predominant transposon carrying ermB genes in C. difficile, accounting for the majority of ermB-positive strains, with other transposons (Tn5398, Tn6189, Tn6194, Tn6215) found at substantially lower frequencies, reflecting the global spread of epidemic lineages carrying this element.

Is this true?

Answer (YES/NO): NO